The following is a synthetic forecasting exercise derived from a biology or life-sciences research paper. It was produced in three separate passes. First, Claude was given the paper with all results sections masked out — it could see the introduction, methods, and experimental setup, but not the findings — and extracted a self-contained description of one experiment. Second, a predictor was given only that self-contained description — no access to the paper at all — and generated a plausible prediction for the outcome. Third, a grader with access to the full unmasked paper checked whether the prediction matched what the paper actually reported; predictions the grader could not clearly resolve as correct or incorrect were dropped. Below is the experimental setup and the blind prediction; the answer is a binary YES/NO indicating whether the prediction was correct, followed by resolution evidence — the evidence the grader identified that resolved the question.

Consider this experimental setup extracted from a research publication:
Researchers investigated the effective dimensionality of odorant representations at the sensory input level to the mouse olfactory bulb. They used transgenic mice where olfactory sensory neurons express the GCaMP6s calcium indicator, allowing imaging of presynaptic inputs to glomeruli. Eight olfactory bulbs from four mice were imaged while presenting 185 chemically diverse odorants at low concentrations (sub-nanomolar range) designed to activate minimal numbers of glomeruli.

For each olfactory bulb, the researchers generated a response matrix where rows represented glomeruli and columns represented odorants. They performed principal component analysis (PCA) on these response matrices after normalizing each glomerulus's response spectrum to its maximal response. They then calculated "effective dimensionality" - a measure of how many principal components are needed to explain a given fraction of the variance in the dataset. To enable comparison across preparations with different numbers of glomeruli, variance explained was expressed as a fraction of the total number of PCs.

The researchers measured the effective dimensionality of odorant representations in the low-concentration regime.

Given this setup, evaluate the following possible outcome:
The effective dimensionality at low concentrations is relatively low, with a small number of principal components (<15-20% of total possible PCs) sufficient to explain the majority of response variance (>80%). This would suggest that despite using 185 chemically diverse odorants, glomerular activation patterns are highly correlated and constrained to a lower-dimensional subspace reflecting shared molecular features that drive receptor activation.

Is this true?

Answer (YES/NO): NO